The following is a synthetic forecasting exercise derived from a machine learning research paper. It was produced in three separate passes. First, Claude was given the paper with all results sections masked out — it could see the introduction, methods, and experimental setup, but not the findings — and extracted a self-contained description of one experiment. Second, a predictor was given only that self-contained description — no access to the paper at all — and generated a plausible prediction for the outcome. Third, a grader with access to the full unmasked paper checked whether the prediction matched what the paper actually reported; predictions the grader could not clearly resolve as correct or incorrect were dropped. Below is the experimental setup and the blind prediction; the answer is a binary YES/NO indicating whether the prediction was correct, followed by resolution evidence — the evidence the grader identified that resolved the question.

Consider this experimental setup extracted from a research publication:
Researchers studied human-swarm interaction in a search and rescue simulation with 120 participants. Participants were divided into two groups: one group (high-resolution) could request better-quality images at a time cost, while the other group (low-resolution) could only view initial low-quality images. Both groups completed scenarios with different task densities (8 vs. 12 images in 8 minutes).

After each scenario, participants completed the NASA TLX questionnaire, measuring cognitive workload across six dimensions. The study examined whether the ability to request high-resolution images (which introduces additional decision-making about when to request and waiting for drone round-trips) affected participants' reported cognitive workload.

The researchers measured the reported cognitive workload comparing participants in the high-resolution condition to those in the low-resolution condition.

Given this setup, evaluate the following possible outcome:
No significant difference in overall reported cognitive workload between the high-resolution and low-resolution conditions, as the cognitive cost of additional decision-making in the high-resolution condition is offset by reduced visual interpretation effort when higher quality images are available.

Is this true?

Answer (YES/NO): NO